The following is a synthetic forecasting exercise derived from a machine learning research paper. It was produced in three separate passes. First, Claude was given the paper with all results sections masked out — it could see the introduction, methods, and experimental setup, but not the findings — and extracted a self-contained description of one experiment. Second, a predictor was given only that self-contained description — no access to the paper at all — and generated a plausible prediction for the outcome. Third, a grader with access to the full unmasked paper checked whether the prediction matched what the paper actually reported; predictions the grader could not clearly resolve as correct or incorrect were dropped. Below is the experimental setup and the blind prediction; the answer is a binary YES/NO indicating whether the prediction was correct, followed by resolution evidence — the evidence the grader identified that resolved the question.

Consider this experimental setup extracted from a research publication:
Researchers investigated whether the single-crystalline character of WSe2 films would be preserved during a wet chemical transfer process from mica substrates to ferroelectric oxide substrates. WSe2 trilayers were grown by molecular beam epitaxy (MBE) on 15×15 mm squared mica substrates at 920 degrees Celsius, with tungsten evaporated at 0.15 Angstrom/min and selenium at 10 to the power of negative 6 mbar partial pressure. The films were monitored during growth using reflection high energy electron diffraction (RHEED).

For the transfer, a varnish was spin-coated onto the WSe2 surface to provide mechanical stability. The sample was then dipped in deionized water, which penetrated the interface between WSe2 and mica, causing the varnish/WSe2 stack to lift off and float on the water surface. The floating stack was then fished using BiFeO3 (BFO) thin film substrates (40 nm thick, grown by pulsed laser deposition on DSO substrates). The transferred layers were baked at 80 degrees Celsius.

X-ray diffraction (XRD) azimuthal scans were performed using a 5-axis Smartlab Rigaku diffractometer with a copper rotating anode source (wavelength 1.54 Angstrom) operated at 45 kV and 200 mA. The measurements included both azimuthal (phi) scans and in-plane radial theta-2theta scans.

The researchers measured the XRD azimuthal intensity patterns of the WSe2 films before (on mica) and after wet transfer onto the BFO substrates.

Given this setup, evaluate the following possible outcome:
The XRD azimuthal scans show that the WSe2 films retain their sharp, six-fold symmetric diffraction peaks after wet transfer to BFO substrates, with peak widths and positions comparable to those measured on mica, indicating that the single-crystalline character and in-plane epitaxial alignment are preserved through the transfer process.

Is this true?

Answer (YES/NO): YES